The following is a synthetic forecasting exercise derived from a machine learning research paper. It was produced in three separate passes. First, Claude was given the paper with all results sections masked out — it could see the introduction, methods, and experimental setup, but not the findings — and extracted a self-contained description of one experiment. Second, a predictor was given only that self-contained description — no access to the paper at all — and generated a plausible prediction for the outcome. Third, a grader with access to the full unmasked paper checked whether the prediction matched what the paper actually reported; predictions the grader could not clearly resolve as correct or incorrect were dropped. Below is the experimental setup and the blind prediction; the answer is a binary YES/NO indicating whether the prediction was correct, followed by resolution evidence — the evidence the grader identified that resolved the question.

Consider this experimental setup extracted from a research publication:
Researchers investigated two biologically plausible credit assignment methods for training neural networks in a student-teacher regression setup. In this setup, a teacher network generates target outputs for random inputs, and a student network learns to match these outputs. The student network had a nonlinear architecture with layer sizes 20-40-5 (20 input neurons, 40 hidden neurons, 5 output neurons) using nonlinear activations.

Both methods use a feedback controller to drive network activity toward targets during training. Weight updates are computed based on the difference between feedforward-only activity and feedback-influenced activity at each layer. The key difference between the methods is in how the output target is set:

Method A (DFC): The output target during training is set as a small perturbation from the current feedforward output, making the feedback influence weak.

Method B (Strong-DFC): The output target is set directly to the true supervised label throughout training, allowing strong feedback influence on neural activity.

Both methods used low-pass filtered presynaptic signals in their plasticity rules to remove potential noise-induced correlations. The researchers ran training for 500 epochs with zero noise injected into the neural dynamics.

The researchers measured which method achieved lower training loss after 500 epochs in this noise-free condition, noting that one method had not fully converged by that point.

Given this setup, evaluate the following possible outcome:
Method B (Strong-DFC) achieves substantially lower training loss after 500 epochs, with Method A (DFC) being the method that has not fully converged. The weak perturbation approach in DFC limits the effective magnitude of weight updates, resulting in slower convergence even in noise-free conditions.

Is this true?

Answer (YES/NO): NO